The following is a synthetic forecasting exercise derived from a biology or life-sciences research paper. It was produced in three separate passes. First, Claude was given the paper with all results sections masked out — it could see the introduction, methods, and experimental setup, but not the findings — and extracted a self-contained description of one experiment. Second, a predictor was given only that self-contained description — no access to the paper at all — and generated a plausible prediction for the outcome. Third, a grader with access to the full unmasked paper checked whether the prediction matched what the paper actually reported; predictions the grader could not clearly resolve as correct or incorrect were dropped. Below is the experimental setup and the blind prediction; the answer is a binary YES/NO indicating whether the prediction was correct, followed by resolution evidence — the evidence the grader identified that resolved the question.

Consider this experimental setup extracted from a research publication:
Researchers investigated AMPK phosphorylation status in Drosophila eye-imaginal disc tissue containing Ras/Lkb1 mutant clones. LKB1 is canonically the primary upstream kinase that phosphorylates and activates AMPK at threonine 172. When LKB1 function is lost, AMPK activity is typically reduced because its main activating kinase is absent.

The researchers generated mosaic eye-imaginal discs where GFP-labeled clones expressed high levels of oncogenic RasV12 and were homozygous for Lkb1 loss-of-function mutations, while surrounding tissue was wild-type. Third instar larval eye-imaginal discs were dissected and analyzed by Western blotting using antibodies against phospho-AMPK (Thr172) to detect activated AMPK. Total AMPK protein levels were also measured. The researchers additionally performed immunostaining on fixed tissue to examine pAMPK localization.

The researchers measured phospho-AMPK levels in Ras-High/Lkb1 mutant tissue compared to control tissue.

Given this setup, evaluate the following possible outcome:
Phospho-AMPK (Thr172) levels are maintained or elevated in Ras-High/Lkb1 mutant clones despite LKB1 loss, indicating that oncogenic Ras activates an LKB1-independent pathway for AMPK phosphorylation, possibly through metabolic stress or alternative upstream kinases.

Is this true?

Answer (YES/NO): YES